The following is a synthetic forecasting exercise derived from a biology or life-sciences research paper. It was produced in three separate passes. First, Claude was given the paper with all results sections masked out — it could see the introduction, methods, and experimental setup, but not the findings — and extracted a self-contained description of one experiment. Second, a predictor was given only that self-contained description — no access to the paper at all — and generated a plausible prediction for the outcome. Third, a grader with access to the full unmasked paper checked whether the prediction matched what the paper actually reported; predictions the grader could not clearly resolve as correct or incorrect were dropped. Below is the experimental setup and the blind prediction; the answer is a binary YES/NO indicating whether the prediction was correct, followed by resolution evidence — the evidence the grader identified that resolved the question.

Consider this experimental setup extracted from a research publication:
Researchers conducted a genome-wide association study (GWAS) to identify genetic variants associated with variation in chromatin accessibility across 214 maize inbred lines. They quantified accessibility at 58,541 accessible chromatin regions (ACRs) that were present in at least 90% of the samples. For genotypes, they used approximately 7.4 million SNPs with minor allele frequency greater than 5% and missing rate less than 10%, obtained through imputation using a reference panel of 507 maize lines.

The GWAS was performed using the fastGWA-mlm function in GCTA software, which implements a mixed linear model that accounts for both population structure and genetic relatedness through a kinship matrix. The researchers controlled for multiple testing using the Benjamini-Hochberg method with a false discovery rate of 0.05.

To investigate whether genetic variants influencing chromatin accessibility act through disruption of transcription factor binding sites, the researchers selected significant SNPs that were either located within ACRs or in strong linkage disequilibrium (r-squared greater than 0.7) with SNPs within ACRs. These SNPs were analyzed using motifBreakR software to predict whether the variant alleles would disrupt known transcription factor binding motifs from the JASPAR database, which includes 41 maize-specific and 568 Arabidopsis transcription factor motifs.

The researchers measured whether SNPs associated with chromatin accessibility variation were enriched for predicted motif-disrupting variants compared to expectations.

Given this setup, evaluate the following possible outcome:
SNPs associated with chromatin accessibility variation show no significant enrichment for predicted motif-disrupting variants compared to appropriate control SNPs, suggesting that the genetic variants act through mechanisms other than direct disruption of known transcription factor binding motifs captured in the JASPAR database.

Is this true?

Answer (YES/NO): NO